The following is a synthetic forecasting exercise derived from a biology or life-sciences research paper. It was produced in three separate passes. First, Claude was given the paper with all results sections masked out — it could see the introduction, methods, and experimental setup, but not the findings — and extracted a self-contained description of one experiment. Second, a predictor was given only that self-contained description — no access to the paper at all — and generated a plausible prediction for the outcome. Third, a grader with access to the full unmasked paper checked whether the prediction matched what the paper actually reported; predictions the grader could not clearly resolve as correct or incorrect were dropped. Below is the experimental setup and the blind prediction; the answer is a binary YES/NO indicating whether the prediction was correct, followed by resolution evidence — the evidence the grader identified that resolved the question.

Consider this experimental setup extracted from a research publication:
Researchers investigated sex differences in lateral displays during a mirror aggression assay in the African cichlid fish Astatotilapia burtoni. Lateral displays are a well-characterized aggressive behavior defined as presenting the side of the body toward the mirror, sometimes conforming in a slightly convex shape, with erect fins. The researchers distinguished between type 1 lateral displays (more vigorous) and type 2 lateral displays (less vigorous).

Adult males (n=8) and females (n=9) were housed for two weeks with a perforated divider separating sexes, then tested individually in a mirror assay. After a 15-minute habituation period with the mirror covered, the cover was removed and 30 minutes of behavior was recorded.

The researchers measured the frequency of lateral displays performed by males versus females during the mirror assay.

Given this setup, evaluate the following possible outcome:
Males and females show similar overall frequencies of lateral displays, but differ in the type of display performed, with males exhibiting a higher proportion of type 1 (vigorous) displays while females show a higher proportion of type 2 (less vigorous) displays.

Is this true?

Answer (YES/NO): NO